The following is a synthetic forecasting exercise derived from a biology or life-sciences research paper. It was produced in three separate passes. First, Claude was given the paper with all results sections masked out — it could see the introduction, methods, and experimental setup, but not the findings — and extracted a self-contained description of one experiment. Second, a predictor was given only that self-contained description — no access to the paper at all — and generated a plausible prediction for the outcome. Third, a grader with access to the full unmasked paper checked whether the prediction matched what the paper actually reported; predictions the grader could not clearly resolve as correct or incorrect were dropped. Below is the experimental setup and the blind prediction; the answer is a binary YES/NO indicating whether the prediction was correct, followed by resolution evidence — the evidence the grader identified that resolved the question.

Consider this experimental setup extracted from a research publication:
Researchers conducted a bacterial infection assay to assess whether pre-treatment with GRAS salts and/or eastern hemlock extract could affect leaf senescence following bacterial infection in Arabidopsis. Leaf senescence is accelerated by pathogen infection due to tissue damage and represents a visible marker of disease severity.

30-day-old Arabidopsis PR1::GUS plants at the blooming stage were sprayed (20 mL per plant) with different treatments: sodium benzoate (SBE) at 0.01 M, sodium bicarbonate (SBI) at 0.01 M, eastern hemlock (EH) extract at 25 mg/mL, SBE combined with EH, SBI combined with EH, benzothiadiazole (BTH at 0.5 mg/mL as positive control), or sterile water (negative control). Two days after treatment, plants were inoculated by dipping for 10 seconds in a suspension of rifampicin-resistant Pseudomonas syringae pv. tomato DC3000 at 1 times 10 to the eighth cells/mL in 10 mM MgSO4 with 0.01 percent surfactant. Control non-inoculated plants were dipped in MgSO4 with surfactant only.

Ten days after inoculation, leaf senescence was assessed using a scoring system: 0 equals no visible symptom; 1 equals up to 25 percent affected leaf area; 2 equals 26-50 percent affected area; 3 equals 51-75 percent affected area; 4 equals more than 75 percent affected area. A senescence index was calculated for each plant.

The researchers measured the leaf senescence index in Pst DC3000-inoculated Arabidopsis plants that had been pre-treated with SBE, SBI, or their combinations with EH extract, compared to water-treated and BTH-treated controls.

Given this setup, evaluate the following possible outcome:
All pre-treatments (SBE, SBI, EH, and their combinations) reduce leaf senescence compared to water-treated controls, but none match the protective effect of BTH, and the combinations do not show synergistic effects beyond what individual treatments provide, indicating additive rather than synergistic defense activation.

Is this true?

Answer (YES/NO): NO